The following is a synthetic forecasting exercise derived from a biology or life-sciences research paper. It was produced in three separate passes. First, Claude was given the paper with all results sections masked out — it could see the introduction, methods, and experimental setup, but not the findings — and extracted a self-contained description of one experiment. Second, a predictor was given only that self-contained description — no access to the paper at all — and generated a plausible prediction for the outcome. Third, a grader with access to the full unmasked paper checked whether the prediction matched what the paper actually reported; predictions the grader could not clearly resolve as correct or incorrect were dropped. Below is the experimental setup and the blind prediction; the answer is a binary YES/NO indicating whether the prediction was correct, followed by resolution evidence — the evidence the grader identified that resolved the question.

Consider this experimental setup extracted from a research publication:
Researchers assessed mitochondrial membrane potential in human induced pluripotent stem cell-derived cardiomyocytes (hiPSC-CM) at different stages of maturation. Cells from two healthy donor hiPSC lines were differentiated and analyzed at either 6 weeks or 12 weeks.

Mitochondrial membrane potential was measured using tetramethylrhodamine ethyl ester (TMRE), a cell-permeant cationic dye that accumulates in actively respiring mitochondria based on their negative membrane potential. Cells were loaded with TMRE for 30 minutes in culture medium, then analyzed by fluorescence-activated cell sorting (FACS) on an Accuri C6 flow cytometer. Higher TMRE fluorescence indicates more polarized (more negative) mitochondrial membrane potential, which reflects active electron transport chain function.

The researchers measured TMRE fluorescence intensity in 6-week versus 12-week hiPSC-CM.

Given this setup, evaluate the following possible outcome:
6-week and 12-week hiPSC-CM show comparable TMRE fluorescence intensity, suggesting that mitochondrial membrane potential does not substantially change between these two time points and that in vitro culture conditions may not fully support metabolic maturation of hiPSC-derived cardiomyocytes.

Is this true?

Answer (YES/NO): NO